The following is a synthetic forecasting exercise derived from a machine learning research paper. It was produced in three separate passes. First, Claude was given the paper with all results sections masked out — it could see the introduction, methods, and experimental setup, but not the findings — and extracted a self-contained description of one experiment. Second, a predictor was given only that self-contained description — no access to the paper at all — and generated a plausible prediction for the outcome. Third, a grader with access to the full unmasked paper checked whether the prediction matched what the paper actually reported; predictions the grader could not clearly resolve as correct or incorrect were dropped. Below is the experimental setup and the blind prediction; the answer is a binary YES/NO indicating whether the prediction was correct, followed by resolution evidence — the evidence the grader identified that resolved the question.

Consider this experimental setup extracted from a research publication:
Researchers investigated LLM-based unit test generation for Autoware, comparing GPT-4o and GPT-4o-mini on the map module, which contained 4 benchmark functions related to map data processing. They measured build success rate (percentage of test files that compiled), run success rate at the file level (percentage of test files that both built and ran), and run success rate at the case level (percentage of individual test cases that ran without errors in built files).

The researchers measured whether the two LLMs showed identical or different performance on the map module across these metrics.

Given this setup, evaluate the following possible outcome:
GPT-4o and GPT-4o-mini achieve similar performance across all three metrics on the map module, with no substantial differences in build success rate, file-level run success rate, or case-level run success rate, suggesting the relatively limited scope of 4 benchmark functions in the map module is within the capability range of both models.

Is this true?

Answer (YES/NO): NO